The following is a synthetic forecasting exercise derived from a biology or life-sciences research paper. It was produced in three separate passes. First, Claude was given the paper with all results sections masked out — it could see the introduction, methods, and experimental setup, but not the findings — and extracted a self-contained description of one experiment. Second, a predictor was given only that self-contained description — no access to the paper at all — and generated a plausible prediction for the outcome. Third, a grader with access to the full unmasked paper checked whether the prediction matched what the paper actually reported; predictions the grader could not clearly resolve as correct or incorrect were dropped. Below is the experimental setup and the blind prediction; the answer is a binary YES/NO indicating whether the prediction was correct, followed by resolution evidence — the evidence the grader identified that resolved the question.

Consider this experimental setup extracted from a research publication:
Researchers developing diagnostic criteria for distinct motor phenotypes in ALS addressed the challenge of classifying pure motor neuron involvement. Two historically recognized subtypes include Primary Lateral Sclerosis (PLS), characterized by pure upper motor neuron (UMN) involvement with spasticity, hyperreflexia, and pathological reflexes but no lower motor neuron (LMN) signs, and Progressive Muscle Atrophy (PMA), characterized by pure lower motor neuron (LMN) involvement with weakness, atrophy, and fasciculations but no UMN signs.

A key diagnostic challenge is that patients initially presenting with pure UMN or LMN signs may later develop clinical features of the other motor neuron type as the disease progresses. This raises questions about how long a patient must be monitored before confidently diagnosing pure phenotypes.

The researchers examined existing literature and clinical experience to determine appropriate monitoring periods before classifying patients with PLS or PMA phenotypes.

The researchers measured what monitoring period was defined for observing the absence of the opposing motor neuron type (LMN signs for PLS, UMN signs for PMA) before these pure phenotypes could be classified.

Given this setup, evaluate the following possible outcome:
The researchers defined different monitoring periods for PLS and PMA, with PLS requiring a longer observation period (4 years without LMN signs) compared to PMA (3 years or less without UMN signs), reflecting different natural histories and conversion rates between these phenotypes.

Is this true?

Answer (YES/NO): NO